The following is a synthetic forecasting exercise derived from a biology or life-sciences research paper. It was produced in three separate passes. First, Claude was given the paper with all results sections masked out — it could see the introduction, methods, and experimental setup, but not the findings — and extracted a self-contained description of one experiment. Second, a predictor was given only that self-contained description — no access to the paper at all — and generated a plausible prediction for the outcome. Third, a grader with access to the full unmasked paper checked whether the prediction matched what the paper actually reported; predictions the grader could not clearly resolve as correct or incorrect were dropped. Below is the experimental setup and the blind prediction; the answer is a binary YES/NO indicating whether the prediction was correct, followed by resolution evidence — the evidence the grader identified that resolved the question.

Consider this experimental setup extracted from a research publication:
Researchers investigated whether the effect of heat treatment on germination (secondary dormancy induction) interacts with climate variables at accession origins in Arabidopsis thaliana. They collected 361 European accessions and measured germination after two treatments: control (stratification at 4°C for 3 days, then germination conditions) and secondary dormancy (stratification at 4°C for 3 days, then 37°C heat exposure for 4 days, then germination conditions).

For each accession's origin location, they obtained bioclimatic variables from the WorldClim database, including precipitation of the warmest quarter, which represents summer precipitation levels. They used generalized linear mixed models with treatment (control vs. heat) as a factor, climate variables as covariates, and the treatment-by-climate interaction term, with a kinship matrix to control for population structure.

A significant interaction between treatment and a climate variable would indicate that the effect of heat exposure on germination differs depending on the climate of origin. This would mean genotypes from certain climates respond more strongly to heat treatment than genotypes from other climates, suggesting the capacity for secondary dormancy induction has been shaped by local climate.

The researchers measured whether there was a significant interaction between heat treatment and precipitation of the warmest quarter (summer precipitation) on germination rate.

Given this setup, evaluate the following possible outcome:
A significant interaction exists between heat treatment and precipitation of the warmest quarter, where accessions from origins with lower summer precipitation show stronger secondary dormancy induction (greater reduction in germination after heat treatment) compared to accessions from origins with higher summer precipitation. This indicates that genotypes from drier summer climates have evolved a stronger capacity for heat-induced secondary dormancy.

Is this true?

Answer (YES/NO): YES